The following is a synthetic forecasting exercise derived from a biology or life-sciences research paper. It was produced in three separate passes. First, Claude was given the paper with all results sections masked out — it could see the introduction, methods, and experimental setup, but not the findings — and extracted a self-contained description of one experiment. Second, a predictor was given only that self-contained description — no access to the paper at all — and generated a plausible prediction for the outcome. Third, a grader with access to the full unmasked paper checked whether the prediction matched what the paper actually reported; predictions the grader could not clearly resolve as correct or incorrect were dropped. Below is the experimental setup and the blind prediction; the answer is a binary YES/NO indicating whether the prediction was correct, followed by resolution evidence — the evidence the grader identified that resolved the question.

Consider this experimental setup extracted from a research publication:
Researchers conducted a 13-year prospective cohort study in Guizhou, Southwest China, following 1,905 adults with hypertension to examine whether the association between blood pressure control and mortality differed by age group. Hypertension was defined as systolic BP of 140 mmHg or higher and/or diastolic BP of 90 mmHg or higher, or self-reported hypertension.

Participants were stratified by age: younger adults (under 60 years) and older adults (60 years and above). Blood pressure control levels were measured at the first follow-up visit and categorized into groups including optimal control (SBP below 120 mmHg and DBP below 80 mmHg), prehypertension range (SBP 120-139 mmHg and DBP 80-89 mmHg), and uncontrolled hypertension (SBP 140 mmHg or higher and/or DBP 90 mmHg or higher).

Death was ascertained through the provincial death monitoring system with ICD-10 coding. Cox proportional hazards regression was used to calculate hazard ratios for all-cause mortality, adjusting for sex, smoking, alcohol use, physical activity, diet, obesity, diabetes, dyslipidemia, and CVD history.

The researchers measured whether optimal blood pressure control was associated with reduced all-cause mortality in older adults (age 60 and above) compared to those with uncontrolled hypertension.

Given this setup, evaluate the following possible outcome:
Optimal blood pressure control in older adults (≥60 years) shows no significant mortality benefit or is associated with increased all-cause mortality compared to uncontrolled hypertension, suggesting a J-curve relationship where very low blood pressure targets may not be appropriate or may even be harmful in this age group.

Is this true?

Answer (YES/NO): NO